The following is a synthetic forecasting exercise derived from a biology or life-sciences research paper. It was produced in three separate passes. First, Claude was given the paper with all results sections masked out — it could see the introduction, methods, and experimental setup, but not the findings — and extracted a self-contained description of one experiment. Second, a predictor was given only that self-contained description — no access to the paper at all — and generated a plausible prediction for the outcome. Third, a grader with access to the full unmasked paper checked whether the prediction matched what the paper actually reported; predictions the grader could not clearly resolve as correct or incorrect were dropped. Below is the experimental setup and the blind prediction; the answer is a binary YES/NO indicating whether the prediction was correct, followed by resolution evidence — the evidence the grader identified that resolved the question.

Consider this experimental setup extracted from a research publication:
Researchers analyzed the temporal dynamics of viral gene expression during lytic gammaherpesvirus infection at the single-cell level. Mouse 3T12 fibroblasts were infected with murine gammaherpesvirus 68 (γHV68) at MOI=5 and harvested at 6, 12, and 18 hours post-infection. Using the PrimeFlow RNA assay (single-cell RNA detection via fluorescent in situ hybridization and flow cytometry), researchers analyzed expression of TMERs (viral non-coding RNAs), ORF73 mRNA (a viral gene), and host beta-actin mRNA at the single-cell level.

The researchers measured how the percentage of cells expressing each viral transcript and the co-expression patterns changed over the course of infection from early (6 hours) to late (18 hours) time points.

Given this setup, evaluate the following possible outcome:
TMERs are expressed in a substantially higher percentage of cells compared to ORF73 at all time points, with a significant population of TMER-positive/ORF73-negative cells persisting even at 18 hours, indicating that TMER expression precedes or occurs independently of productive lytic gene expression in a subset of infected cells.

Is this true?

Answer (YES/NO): NO